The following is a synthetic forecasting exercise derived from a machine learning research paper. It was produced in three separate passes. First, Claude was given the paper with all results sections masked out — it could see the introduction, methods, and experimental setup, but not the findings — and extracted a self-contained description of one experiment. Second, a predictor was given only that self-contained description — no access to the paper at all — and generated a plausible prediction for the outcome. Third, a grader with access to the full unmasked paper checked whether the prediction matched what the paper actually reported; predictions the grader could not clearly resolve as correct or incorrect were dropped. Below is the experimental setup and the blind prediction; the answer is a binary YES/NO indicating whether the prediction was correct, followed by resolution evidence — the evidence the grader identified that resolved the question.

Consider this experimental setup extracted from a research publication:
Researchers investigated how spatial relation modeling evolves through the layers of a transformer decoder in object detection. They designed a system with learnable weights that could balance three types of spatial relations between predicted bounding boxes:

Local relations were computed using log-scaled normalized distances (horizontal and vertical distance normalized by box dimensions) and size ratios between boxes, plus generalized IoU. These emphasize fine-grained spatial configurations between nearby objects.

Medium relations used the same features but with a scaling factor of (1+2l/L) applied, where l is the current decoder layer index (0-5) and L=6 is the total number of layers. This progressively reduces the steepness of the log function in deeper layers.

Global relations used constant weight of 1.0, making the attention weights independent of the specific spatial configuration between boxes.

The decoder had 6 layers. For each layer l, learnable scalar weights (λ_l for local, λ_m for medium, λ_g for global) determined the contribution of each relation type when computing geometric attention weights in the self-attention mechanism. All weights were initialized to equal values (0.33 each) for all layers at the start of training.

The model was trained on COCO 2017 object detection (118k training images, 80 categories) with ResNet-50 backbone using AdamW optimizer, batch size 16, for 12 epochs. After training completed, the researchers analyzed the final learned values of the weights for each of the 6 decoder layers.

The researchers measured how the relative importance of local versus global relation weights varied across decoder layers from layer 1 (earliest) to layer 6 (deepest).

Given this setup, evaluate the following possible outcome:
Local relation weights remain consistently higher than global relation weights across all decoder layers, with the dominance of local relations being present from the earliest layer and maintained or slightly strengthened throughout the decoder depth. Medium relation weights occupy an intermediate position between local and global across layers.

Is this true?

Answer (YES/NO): NO